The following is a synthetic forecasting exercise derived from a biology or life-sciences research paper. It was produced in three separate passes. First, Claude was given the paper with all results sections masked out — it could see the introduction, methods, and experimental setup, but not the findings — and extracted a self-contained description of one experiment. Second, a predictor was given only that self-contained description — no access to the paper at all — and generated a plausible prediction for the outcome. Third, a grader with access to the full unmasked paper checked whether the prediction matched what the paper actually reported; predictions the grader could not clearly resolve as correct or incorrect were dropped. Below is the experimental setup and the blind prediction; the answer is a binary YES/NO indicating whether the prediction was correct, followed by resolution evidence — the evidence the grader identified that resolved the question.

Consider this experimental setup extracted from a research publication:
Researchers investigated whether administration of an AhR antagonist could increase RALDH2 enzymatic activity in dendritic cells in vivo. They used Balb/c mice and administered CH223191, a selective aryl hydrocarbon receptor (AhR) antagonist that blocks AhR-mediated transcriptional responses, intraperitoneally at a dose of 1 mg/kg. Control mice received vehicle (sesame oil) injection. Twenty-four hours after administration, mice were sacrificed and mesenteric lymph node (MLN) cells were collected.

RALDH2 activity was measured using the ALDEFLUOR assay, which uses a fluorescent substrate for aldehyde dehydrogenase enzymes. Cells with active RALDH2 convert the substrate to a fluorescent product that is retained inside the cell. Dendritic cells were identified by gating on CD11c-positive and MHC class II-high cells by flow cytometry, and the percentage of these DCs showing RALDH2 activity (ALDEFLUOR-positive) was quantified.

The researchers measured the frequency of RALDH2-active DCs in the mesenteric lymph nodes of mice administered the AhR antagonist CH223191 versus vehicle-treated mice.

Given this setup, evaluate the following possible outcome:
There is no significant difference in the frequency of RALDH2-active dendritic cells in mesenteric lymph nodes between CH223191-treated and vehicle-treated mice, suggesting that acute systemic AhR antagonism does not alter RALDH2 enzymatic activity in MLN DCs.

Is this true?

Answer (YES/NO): NO